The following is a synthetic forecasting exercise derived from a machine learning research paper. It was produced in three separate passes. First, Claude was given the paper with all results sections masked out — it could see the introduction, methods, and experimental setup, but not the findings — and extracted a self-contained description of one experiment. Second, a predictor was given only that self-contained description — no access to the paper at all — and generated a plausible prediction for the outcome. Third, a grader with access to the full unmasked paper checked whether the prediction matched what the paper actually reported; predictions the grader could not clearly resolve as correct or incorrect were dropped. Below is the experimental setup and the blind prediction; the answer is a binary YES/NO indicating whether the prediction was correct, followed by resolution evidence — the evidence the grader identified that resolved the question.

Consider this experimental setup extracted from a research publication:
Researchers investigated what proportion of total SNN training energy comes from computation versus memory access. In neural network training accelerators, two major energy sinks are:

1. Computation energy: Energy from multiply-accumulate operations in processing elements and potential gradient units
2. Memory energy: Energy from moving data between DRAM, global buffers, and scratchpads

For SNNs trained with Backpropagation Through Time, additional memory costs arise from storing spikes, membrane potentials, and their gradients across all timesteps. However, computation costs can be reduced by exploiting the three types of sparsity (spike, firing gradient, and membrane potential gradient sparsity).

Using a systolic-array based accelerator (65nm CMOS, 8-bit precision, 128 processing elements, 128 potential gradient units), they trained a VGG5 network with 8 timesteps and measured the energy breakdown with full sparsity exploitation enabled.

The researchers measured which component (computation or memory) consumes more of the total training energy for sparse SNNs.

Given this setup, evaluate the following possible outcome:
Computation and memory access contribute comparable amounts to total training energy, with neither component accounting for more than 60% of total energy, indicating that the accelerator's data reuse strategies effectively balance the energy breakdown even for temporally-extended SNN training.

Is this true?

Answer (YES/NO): NO